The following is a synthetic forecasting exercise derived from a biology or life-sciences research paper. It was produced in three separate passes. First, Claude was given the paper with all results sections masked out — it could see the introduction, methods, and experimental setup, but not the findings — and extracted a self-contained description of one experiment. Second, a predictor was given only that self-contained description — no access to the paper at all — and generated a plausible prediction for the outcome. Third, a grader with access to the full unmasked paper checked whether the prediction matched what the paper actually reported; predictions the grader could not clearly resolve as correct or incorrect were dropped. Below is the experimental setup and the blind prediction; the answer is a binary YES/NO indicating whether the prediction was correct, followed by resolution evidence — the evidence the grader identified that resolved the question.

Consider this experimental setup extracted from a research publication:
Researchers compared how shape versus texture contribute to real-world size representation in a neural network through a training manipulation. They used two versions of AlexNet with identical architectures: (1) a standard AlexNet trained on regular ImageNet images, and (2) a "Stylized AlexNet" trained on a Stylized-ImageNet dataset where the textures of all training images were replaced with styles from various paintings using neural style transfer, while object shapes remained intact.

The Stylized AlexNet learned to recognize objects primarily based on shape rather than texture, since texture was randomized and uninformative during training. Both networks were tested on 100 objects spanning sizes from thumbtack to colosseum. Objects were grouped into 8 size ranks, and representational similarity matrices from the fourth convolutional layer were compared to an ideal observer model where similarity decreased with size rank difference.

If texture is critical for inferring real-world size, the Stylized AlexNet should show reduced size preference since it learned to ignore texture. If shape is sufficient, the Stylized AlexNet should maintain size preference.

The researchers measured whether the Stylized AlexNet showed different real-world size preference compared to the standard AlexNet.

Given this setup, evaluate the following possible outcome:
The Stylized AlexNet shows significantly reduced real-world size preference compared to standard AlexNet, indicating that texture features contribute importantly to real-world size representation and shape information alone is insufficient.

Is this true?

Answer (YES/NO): NO